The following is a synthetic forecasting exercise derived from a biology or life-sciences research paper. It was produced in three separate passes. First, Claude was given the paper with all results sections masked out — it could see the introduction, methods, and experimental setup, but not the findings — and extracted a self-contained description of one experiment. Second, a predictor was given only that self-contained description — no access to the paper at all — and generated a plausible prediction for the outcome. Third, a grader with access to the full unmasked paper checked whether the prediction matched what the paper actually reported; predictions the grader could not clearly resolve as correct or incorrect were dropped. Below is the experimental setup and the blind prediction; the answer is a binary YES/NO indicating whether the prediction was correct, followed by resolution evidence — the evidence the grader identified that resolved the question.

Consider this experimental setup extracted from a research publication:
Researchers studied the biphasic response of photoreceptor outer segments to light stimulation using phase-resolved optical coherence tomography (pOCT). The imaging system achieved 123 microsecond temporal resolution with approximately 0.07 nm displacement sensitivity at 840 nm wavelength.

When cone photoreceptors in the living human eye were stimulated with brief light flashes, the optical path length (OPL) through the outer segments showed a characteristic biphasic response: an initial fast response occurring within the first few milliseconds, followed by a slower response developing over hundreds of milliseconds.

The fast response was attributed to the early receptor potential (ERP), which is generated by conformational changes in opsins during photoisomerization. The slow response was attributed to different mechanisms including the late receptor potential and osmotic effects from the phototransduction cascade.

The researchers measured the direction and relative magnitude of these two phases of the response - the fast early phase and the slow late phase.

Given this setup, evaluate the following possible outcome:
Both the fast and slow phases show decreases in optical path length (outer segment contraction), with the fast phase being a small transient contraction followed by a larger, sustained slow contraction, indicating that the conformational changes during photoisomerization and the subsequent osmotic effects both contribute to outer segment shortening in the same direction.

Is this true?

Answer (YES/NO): NO